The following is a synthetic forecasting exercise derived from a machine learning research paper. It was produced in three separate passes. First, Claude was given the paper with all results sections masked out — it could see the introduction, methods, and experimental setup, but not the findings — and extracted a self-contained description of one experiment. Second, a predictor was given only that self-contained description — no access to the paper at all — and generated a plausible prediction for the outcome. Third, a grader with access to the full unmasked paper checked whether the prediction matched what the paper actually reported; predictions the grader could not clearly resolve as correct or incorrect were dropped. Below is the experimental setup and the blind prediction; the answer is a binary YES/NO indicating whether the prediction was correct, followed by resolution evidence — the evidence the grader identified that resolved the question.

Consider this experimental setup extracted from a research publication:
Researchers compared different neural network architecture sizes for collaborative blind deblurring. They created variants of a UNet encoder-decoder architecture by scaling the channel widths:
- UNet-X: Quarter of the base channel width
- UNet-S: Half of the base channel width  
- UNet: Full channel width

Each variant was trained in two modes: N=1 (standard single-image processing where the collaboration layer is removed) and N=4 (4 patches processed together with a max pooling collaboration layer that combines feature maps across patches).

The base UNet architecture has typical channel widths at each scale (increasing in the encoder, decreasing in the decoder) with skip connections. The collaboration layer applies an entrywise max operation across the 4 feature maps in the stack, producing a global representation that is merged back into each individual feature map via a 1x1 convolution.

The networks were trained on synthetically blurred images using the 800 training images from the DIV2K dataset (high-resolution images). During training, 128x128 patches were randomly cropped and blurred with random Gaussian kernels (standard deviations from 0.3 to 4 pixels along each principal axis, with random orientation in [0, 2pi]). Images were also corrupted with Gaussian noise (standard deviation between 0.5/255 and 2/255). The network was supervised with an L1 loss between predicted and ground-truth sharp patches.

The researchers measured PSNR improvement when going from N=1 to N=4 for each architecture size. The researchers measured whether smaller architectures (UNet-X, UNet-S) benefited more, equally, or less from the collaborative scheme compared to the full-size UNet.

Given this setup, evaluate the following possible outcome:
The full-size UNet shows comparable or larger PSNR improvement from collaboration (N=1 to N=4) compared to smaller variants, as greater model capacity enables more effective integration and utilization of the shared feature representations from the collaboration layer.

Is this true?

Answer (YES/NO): NO